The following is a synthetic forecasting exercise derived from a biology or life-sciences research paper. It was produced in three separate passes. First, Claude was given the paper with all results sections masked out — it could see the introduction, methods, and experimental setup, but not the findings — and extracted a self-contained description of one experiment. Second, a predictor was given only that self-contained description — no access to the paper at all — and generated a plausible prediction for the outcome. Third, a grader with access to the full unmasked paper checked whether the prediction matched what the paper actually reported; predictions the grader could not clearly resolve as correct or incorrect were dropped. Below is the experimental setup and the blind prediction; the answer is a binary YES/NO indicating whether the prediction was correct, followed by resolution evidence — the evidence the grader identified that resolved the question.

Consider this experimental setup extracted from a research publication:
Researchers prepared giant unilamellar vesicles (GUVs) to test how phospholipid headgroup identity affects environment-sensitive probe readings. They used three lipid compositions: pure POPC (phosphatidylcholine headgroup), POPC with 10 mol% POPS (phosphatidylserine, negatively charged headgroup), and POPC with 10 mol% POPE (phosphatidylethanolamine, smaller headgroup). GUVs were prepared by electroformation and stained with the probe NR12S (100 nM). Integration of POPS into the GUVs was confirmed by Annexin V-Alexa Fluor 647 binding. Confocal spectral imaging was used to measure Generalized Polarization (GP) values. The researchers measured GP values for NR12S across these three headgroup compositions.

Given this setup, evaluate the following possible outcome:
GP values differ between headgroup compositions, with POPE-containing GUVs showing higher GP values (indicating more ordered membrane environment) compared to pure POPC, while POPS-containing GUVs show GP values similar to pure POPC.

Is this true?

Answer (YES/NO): NO